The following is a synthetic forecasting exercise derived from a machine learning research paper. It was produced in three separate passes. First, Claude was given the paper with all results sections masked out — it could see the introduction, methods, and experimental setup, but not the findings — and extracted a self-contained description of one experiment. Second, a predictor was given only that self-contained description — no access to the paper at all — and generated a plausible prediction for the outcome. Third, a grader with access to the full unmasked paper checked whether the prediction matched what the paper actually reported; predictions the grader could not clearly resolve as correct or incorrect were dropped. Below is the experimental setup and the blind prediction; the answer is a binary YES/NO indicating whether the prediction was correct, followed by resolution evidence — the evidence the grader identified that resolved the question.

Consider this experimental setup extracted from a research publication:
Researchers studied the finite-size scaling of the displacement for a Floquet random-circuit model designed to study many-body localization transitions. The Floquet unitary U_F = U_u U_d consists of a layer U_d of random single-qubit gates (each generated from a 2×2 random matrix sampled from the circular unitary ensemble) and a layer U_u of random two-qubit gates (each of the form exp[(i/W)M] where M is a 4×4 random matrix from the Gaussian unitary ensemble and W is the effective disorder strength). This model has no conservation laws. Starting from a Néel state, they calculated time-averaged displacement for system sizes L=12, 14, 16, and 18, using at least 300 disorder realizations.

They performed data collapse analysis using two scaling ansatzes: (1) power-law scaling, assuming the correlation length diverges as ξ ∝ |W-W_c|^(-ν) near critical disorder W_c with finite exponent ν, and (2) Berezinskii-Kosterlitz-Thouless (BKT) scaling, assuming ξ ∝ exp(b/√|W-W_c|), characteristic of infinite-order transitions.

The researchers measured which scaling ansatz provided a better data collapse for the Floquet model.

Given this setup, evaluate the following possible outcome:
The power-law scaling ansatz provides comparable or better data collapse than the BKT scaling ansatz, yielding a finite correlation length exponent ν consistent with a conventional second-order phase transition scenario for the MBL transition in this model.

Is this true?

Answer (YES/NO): NO